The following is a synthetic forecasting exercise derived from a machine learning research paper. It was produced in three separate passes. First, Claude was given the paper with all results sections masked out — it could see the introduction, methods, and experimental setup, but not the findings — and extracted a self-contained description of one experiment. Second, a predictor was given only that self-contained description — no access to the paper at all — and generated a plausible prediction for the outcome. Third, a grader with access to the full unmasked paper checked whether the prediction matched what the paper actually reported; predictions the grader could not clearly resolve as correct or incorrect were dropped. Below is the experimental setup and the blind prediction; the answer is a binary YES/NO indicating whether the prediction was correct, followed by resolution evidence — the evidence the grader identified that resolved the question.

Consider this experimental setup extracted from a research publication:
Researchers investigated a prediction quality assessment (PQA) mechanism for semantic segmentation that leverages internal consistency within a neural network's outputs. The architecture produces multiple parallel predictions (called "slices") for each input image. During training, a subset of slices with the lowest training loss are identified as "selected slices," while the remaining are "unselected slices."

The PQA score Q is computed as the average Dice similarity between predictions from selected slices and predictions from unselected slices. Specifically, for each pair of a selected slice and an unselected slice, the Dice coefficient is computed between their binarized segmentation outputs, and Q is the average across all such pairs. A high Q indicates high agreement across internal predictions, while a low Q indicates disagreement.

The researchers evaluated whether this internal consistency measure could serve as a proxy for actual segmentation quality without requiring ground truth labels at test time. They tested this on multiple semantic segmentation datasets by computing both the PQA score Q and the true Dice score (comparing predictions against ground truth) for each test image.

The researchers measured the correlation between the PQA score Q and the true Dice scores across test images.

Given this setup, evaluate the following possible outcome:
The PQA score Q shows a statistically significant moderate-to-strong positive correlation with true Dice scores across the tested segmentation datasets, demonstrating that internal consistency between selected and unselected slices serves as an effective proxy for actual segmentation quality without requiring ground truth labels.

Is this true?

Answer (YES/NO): YES